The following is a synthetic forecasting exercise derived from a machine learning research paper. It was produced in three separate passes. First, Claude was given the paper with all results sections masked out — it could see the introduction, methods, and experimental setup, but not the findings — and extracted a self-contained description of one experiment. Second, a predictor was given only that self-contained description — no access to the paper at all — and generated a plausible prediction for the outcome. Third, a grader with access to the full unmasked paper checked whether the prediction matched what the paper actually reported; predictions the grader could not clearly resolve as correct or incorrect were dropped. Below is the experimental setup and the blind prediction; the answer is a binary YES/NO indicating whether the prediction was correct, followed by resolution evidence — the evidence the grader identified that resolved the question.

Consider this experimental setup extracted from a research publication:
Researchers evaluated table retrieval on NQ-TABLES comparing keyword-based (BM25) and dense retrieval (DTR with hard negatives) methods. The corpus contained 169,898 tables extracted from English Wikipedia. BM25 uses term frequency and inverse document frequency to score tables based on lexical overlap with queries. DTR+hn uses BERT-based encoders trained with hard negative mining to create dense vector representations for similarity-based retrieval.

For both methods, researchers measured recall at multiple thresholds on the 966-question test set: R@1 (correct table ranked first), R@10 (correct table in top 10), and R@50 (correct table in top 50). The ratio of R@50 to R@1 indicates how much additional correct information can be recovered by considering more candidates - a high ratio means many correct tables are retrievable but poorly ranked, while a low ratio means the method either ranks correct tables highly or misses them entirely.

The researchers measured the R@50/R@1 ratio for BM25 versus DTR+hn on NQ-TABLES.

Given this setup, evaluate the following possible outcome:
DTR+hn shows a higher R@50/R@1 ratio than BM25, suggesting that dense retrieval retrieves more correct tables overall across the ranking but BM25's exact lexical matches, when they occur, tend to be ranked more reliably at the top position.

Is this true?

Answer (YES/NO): NO